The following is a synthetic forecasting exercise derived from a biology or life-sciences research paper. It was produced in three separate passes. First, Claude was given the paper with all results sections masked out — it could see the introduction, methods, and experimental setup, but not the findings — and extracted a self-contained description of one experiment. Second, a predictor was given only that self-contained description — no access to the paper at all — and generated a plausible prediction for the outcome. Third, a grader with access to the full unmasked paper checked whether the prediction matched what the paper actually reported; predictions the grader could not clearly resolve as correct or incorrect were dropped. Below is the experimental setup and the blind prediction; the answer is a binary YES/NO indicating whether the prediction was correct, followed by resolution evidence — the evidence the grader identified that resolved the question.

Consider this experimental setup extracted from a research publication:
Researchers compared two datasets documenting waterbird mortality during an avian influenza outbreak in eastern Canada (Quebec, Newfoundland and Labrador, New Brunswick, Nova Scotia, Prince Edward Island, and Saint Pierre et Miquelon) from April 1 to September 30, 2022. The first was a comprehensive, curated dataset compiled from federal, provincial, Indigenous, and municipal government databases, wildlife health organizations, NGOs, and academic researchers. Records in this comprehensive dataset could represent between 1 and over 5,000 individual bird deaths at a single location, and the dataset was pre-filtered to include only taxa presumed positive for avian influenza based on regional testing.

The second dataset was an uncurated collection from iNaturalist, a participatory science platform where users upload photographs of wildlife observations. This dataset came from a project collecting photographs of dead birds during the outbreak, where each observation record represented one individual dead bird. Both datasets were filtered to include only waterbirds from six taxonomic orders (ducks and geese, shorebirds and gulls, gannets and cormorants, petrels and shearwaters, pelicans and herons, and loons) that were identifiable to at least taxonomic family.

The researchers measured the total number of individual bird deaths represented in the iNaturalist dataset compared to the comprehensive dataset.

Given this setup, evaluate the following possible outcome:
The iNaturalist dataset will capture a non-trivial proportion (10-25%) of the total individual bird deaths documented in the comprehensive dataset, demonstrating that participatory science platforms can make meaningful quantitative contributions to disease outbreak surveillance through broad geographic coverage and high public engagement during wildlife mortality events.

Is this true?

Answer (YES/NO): NO